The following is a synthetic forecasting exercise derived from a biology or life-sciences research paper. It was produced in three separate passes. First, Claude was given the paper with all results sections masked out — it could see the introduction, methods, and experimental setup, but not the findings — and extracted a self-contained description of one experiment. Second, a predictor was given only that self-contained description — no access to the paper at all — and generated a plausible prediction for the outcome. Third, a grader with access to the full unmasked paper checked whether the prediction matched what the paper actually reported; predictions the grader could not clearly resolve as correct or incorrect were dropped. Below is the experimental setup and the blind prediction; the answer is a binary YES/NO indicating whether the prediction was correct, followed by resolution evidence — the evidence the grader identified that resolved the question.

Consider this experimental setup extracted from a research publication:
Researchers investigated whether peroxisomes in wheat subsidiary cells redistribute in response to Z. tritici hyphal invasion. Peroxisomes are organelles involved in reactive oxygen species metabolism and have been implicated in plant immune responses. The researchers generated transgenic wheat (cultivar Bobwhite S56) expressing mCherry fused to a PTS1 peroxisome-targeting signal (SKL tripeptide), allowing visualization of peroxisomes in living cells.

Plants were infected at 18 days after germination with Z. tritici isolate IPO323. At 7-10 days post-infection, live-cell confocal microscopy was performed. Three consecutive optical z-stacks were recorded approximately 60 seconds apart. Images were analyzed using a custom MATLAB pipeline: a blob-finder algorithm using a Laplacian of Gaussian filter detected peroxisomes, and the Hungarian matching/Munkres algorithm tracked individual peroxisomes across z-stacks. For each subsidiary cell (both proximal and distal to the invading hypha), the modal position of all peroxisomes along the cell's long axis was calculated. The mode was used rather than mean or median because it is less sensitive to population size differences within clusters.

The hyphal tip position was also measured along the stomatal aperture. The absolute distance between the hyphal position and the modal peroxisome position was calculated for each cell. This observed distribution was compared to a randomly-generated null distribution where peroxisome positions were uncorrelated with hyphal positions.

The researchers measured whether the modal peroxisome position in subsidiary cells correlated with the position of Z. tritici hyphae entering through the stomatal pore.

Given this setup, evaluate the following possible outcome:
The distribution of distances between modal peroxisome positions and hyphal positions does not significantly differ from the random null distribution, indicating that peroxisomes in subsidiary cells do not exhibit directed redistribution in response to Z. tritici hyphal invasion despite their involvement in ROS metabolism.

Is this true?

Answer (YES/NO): NO